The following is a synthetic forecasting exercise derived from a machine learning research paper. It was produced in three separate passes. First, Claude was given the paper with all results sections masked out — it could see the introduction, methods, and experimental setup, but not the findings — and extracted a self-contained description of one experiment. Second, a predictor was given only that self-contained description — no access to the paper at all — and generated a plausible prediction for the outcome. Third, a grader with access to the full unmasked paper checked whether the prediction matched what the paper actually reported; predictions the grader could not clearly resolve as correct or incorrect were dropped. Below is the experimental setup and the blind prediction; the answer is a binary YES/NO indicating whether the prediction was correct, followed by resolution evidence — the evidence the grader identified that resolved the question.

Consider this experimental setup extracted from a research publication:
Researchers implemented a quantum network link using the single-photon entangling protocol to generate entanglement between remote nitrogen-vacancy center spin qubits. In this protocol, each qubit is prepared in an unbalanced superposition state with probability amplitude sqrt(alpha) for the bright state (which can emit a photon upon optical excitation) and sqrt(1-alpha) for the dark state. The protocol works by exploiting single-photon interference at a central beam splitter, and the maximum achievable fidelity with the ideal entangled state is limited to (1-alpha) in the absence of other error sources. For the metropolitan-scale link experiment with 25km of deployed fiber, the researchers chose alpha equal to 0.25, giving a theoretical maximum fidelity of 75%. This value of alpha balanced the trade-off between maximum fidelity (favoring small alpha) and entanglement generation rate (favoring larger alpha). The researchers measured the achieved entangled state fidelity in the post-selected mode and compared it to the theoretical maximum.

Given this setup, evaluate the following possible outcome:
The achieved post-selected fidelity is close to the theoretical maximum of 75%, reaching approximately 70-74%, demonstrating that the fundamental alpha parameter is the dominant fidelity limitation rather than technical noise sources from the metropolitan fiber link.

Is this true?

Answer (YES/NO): NO